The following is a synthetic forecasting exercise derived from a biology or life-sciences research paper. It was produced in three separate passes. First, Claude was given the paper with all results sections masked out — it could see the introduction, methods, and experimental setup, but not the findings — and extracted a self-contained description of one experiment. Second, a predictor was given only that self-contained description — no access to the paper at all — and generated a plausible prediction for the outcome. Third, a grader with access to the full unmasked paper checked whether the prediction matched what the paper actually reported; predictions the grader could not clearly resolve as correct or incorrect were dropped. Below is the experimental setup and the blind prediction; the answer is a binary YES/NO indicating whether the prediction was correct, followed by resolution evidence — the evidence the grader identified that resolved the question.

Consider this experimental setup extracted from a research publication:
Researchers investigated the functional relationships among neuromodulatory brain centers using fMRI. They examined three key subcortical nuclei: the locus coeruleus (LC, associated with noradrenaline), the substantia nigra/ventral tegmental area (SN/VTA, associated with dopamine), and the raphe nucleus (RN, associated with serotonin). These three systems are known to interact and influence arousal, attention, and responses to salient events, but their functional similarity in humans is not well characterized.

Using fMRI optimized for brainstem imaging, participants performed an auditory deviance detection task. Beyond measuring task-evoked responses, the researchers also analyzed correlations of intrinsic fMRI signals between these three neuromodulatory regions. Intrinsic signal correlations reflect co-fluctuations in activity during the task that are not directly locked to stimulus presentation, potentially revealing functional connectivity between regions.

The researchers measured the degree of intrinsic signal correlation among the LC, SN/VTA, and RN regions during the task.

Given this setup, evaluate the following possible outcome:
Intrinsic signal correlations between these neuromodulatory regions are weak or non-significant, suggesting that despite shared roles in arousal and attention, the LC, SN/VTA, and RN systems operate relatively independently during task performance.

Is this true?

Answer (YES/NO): NO